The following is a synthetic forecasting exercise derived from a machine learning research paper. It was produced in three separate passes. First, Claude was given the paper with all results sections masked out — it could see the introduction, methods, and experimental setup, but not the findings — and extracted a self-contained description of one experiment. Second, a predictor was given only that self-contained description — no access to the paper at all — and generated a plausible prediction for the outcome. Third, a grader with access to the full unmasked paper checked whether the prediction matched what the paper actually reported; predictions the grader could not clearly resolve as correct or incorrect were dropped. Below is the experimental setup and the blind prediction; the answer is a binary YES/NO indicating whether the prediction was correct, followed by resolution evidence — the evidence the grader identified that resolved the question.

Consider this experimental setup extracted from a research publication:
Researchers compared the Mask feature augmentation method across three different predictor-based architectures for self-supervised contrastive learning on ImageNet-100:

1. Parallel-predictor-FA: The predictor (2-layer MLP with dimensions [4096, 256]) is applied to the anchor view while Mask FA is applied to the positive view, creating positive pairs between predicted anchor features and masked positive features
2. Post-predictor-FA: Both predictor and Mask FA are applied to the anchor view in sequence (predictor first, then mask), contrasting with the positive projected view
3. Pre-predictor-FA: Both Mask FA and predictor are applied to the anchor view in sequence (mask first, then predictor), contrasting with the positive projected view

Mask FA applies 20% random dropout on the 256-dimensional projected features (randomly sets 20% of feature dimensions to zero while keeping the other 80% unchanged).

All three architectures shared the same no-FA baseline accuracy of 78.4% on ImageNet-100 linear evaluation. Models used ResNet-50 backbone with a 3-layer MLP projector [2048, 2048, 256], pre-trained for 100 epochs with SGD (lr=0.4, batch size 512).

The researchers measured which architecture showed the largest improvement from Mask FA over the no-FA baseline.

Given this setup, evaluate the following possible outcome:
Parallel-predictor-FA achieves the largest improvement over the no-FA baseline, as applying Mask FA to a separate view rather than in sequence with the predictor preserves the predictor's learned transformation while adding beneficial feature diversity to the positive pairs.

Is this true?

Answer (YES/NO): NO